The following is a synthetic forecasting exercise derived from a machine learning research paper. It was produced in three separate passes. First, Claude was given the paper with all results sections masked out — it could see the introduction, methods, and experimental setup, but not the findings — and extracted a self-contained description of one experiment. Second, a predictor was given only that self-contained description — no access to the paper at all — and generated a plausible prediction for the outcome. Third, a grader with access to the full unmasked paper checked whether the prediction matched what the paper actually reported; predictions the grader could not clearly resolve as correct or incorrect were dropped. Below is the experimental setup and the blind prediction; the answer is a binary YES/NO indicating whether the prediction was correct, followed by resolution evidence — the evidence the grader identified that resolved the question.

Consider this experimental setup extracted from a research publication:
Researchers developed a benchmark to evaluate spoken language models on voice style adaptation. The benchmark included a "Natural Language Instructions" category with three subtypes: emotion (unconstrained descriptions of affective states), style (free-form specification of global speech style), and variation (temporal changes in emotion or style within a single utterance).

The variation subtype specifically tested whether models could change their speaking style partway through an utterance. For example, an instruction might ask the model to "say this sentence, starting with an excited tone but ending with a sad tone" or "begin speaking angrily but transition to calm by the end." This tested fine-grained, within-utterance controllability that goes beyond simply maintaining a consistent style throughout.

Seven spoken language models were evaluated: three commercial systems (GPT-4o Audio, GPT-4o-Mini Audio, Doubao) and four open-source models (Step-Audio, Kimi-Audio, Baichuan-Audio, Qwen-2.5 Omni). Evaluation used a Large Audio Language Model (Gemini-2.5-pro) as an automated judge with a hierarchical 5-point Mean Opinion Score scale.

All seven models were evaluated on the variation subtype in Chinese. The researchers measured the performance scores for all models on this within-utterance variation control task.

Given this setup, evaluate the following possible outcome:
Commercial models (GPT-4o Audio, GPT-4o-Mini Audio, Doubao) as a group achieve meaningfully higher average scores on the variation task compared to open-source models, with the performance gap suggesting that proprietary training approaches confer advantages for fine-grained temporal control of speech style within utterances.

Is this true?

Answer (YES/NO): YES